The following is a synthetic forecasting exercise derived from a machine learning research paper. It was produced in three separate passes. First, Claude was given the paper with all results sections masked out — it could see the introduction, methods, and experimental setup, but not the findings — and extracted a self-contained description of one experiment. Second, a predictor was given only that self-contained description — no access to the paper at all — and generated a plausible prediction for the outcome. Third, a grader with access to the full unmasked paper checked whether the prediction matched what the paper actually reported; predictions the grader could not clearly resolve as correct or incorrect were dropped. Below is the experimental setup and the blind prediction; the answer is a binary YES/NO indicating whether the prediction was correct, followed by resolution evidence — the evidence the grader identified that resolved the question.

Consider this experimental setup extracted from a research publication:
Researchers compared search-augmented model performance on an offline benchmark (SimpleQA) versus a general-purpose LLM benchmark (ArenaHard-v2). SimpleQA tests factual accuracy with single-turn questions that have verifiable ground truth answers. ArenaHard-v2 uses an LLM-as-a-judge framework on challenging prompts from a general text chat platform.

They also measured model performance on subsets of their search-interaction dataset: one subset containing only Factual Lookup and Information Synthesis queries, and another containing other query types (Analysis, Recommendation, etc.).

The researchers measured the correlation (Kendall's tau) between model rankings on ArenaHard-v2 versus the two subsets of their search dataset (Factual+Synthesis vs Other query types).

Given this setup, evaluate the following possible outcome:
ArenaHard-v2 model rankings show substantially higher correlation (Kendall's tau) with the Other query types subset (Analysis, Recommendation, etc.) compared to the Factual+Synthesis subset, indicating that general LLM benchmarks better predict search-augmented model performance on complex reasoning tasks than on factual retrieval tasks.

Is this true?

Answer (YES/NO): YES